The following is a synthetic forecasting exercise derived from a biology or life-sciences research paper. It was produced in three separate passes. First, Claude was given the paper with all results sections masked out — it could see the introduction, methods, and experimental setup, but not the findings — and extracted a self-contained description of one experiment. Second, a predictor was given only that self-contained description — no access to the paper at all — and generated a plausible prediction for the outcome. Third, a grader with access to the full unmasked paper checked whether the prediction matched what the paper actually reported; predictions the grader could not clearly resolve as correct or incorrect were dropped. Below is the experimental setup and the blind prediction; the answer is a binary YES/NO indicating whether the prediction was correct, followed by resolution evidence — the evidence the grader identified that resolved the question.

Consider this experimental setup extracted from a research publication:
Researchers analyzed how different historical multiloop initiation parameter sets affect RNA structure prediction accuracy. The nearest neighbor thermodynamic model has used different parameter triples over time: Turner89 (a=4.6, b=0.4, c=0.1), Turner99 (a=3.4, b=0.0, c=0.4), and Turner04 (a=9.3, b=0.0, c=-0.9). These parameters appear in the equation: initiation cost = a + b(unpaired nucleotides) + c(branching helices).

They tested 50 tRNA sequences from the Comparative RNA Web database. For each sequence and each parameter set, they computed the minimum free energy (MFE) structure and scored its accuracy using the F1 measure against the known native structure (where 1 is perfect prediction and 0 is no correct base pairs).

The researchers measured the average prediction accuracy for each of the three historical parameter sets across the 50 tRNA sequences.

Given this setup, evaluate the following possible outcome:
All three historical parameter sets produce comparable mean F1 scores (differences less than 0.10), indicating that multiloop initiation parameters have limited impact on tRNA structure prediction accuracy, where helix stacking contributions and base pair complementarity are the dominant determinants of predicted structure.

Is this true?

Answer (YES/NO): NO